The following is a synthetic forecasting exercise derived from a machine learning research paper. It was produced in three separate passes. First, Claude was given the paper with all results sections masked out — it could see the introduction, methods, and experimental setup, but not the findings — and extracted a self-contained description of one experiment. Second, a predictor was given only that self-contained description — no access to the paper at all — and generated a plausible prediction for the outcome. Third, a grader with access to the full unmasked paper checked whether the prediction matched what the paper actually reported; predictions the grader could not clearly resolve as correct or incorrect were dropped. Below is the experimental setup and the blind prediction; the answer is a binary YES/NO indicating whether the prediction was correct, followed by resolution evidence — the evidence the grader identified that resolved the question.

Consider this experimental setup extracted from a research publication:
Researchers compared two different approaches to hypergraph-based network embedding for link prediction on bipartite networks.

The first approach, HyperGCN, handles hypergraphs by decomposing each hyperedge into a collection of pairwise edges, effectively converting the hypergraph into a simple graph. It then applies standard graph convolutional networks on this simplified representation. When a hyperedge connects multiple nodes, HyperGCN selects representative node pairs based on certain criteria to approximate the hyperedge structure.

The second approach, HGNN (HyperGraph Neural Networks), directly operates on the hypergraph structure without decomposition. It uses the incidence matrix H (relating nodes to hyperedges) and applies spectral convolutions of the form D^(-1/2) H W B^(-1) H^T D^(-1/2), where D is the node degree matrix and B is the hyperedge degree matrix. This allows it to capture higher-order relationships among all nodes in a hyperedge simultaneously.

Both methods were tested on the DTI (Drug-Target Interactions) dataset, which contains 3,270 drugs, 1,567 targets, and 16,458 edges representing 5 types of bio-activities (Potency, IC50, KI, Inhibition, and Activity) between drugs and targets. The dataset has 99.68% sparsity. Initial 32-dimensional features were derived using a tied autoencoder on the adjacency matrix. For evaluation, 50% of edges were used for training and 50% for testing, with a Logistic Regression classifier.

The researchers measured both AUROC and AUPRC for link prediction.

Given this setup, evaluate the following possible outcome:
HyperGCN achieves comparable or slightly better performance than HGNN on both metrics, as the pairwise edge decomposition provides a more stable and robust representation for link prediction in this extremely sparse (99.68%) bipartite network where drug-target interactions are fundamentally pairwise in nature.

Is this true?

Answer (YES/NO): NO